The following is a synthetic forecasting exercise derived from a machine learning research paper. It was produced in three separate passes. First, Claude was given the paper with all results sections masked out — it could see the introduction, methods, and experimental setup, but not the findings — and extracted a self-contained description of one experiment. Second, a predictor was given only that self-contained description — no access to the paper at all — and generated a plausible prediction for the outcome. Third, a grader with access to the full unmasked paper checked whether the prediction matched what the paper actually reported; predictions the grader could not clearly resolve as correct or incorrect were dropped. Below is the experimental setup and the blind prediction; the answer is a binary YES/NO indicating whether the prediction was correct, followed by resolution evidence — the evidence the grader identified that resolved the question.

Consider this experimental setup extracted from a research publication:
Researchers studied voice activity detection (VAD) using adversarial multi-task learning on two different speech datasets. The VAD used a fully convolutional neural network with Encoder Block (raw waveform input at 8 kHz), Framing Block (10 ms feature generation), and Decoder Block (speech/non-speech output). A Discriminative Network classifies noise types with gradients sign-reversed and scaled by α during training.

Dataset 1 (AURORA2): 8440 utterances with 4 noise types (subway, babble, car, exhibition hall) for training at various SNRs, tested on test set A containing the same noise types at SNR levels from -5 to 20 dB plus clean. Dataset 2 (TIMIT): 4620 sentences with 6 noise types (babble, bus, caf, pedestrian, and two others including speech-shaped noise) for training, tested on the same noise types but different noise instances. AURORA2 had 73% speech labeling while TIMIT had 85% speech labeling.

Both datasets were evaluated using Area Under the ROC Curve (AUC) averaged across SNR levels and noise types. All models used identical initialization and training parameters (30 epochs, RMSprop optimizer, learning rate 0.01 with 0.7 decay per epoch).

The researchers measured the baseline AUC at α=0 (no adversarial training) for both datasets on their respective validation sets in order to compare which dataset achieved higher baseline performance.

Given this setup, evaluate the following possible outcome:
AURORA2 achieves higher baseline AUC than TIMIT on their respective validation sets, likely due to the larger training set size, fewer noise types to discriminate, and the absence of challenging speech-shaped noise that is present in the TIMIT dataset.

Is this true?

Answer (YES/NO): YES